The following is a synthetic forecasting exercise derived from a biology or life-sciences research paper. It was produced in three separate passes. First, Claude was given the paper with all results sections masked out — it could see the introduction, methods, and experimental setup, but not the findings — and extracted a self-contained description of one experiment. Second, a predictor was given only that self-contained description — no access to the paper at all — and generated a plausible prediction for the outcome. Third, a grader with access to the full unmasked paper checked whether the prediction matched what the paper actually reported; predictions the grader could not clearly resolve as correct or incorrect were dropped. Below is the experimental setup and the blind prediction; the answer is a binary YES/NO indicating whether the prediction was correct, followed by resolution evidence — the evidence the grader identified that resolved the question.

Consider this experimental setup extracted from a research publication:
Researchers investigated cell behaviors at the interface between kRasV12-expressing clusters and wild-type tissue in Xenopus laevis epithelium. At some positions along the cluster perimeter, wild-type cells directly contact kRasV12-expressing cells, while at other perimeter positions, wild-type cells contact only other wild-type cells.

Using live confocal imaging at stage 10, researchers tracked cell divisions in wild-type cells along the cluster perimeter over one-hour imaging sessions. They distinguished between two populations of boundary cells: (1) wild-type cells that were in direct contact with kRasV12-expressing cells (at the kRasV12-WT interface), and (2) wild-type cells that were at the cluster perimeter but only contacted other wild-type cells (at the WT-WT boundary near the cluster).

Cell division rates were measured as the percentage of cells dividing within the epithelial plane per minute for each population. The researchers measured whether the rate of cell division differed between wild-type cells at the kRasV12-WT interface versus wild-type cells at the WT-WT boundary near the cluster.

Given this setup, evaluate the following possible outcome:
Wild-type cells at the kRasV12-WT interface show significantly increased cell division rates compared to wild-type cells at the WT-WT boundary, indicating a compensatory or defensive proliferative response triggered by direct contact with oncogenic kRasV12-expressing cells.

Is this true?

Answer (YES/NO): NO